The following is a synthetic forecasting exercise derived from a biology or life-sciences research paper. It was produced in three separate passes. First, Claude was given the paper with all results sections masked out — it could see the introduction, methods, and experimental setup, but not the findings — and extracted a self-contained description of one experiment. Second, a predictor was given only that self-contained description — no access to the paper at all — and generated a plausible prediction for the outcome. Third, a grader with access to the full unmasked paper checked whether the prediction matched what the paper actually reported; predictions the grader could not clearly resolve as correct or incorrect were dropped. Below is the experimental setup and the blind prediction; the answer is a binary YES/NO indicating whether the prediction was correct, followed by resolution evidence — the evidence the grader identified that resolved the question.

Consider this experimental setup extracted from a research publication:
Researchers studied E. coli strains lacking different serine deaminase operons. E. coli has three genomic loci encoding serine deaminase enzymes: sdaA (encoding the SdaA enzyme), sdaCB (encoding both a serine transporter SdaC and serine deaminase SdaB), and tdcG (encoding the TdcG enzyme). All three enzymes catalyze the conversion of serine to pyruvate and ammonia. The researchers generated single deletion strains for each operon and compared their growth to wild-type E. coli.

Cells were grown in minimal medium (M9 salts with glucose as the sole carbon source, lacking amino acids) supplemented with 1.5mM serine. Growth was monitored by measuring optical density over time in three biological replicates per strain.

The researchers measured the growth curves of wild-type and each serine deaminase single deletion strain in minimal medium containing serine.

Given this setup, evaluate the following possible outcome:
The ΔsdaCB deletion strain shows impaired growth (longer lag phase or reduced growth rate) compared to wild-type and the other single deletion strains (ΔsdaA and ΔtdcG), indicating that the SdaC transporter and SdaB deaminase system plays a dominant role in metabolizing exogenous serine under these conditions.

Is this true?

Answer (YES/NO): NO